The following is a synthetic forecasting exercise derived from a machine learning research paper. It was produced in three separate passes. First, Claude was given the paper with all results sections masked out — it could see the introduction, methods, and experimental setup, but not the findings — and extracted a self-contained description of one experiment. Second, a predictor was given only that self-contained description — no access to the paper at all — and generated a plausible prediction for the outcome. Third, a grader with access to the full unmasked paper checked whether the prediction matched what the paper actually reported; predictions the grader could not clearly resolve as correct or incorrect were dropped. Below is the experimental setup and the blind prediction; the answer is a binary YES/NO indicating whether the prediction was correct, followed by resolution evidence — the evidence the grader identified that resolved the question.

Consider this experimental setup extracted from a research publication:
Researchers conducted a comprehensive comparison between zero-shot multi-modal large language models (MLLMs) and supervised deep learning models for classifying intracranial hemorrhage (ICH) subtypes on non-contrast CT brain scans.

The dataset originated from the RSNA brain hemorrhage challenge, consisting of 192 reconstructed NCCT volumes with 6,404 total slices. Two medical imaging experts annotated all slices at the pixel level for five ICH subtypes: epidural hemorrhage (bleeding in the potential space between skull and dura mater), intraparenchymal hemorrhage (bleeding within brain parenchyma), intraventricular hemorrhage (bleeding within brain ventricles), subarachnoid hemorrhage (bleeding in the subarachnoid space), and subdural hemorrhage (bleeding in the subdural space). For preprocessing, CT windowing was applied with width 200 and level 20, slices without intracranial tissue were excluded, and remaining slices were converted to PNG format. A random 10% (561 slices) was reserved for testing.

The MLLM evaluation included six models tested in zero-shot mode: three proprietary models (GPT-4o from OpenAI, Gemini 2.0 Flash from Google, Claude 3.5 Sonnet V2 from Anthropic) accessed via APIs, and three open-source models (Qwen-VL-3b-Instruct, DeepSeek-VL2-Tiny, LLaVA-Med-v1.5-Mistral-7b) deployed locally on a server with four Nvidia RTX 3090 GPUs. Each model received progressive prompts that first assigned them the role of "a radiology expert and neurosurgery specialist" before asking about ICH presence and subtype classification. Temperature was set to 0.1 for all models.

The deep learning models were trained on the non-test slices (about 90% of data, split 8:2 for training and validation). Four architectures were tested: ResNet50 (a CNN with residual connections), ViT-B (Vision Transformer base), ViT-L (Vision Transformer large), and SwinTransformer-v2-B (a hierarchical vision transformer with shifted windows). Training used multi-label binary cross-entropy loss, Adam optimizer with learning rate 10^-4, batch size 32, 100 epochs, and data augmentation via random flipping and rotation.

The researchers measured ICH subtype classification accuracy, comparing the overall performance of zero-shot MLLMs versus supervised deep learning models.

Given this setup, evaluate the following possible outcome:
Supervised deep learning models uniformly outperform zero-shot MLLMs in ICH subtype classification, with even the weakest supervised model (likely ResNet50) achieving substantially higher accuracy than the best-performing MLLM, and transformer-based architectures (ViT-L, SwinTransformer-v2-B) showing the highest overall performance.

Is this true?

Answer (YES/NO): NO